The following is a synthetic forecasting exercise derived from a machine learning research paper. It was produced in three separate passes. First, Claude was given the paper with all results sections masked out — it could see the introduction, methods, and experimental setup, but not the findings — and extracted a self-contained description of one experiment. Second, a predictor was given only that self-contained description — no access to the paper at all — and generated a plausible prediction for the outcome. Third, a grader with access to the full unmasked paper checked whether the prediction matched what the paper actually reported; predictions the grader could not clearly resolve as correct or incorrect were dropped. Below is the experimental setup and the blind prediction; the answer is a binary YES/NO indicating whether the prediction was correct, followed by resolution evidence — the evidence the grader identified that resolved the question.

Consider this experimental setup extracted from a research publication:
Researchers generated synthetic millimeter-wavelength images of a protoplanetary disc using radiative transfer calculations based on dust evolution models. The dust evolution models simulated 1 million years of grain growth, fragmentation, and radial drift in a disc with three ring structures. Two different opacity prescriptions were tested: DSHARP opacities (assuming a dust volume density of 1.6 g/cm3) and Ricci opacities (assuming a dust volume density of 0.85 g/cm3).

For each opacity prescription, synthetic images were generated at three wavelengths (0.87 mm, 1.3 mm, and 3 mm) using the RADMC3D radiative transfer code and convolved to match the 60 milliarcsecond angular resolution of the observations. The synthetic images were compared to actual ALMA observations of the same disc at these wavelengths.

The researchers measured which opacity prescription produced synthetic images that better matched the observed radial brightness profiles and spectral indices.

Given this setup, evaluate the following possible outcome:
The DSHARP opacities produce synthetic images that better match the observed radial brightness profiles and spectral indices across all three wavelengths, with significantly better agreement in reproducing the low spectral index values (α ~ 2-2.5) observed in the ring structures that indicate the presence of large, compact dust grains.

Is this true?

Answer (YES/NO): YES